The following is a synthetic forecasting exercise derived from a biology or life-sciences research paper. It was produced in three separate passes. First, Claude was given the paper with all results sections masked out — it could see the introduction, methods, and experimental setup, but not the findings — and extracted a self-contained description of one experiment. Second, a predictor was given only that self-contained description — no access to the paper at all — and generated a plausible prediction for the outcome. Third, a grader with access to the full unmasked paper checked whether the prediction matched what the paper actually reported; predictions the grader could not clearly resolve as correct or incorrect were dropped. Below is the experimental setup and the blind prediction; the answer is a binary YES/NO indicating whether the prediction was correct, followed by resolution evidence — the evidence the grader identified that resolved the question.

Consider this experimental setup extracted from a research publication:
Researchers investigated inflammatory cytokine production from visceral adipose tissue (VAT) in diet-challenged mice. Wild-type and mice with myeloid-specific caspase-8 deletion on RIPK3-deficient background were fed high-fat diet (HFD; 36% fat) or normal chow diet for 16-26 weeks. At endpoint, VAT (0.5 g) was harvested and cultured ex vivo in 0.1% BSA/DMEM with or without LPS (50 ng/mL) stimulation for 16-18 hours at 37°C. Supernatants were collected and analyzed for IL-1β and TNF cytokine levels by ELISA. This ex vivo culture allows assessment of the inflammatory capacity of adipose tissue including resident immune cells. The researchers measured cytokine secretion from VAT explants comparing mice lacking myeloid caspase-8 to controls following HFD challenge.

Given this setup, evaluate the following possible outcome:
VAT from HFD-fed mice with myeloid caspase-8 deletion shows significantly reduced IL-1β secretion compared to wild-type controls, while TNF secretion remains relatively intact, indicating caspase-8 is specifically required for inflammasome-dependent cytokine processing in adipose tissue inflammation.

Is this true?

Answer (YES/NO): NO